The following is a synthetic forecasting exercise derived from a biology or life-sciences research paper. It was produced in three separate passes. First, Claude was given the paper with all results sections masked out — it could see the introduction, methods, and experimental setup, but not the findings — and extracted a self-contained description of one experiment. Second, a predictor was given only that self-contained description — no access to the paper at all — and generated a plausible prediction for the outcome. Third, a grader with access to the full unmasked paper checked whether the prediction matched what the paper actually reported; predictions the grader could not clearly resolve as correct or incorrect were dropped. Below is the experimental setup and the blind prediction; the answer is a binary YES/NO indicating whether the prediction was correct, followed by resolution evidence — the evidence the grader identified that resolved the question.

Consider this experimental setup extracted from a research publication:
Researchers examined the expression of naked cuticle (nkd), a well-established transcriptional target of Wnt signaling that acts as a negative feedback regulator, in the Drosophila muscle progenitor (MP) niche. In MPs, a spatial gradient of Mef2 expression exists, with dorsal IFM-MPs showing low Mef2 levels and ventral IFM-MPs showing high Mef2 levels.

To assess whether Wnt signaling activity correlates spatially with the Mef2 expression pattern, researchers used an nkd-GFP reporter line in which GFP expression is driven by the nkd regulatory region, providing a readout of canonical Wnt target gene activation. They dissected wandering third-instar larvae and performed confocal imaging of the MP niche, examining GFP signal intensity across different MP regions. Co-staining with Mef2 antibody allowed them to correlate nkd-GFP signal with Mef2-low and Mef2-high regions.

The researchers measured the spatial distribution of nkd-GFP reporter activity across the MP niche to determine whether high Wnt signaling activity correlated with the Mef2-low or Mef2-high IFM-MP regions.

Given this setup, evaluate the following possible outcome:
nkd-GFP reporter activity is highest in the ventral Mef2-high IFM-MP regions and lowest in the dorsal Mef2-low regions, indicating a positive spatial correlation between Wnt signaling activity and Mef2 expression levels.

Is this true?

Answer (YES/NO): NO